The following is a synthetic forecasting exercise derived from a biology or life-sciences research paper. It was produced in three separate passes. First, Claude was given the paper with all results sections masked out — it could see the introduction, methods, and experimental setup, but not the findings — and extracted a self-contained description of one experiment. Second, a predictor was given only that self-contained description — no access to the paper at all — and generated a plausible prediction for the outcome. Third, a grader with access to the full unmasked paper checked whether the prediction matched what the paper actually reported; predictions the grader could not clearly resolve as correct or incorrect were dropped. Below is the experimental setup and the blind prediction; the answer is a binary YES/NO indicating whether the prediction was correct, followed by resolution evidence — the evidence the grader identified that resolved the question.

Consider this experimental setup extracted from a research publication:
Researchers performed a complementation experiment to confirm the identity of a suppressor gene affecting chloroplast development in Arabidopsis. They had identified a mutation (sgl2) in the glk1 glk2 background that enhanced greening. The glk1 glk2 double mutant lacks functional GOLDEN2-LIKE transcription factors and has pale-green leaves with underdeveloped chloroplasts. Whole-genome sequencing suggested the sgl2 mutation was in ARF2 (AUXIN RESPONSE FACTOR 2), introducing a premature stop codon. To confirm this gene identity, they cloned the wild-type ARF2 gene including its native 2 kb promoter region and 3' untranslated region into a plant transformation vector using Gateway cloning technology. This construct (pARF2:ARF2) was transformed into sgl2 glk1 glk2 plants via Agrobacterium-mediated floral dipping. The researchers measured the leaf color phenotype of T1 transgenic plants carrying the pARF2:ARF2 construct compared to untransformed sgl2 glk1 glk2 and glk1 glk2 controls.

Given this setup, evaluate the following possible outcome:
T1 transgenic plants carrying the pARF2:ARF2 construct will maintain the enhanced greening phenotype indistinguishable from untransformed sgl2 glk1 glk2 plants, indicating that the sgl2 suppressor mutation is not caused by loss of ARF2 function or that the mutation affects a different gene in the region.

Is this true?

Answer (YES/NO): NO